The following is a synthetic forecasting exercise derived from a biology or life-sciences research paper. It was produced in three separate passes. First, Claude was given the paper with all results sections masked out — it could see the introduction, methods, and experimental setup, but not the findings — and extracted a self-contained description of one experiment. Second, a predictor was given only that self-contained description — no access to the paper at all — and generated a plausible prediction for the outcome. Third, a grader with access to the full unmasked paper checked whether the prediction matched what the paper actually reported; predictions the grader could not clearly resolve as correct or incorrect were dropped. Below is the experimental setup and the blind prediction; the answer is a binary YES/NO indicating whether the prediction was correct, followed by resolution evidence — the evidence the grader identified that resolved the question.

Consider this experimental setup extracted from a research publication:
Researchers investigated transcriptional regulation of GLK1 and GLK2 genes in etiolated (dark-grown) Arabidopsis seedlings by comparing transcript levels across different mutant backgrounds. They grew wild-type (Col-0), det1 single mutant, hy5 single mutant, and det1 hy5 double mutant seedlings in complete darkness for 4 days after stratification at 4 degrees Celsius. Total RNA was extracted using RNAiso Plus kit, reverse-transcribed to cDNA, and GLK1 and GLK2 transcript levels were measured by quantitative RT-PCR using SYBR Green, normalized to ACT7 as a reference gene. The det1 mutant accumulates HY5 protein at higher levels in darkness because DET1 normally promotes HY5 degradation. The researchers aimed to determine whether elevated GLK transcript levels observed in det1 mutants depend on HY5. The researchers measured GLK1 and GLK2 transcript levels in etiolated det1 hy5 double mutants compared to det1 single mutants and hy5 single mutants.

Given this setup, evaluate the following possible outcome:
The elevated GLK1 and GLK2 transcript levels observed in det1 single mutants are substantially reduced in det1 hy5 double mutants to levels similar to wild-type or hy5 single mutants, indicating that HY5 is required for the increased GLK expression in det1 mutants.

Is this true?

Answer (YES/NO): NO